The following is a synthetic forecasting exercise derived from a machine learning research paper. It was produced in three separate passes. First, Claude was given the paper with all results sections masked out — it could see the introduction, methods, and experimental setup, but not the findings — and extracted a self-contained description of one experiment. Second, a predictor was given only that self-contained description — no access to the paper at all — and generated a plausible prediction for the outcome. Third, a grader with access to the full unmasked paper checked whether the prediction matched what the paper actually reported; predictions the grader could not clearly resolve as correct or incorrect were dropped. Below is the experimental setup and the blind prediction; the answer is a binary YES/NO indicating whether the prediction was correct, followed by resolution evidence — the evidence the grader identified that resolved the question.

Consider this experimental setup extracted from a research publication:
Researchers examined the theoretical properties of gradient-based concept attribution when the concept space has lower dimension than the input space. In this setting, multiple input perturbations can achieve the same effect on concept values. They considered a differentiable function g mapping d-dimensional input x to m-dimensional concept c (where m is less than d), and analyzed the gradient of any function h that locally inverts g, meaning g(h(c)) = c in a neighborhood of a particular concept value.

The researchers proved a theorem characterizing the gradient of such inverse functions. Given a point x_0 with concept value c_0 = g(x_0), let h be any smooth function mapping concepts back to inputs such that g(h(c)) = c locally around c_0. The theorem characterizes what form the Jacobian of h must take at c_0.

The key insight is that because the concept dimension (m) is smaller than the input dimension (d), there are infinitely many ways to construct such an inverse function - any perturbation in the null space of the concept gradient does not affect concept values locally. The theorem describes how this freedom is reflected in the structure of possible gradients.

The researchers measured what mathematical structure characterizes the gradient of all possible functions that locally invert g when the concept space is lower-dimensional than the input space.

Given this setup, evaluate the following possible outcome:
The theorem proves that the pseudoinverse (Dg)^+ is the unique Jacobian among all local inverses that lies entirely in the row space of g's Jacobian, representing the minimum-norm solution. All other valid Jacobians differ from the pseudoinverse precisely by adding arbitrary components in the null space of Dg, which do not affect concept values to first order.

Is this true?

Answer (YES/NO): YES